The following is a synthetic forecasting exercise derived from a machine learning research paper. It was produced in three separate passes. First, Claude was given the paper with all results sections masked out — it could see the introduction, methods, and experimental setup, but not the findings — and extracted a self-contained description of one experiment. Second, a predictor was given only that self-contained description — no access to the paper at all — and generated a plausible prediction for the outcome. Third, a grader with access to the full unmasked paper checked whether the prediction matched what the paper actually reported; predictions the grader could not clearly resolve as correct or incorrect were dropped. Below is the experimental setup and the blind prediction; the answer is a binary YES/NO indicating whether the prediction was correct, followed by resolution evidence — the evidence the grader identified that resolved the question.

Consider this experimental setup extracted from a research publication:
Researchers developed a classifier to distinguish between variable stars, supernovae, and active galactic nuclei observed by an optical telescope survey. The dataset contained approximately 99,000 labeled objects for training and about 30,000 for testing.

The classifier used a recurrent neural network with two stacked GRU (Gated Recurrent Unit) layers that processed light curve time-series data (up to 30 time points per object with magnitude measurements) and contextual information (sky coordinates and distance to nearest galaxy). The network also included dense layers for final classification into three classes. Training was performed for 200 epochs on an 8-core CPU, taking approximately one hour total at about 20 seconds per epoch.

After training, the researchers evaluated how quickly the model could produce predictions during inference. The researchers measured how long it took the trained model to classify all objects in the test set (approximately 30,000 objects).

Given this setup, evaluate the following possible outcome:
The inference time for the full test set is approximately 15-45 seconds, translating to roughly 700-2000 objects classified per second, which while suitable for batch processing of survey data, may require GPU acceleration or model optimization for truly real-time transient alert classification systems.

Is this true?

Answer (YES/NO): NO